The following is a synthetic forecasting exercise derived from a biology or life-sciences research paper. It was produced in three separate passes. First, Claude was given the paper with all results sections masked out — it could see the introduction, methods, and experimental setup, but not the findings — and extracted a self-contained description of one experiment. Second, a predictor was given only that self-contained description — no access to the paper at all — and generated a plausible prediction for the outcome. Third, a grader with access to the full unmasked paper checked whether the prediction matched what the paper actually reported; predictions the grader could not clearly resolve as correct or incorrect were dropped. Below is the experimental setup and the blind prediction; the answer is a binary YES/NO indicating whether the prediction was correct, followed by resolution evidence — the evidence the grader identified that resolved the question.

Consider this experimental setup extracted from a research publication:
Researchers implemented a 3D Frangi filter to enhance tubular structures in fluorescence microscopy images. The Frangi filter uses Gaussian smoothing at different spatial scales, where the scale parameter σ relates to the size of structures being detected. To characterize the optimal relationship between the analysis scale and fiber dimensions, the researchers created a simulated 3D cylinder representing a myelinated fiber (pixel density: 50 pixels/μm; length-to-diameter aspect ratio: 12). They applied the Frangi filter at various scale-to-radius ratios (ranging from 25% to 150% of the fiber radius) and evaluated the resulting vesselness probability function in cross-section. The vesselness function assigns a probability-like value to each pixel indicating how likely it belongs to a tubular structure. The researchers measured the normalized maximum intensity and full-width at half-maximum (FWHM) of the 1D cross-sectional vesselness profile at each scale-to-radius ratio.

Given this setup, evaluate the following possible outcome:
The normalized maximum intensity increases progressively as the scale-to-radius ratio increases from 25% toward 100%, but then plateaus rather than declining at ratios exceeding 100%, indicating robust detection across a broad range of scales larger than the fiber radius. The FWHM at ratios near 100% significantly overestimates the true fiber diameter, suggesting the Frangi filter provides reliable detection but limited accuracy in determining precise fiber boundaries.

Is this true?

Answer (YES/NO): NO